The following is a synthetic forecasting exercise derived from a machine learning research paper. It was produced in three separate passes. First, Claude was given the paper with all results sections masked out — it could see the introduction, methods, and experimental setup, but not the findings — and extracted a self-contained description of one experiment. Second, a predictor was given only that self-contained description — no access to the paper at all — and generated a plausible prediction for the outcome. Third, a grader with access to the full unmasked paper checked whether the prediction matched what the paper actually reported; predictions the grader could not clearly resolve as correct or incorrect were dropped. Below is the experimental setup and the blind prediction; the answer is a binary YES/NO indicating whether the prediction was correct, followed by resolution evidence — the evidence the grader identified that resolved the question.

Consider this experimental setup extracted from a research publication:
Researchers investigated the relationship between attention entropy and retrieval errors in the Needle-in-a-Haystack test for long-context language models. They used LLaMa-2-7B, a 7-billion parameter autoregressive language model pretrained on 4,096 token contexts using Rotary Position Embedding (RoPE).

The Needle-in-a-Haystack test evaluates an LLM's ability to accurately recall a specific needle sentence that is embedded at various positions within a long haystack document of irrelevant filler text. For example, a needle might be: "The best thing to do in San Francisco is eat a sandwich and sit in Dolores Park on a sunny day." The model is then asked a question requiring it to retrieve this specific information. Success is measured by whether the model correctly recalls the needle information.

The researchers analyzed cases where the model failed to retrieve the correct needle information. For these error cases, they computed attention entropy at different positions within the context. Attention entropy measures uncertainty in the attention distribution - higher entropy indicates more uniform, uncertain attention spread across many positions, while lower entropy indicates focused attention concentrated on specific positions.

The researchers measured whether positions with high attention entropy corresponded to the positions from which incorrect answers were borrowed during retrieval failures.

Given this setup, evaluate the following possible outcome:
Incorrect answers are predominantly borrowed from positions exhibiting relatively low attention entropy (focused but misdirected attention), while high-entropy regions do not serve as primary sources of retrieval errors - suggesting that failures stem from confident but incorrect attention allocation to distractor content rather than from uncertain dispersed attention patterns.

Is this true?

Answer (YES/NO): NO